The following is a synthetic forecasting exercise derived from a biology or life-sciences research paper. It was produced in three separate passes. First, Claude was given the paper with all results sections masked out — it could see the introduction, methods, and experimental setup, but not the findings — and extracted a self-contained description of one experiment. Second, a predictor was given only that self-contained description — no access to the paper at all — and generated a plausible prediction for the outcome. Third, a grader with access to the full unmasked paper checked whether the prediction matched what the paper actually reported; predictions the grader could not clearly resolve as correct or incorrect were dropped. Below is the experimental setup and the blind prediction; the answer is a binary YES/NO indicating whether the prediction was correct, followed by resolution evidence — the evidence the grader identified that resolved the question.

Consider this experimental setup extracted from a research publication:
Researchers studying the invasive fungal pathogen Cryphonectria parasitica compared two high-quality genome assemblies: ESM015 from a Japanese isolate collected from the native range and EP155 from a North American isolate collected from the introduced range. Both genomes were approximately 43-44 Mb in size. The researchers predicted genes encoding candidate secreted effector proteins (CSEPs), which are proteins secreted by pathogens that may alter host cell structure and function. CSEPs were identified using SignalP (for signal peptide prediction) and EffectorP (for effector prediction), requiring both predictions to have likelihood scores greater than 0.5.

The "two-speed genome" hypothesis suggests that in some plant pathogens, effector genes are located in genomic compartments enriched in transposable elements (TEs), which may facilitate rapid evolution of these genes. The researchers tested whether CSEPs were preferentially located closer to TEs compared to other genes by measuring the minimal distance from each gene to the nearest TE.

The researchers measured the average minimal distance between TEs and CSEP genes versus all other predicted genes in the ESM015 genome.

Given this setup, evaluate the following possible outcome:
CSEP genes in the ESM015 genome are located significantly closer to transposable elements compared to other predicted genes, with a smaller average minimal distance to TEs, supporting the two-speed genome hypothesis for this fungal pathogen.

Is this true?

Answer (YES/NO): NO